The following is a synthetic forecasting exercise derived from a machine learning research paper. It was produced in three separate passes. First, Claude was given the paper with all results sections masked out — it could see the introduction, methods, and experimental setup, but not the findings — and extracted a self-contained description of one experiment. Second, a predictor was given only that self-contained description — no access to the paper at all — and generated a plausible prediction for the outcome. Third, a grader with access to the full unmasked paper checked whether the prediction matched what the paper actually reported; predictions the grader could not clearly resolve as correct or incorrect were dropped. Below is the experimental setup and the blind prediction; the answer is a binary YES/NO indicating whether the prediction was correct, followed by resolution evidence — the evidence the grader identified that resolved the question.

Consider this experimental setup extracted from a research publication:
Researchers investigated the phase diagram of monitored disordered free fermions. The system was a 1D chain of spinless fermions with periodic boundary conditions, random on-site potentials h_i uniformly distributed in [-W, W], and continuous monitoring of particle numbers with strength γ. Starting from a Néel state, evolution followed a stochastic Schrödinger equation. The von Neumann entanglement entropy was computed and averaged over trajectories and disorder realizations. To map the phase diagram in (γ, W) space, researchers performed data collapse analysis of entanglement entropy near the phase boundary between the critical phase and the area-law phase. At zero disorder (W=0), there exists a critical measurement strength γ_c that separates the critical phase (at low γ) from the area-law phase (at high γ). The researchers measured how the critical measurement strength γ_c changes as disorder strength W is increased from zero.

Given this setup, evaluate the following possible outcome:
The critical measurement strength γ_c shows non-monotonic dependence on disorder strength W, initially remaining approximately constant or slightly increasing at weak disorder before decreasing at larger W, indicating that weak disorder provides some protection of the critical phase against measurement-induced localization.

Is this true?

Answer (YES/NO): YES